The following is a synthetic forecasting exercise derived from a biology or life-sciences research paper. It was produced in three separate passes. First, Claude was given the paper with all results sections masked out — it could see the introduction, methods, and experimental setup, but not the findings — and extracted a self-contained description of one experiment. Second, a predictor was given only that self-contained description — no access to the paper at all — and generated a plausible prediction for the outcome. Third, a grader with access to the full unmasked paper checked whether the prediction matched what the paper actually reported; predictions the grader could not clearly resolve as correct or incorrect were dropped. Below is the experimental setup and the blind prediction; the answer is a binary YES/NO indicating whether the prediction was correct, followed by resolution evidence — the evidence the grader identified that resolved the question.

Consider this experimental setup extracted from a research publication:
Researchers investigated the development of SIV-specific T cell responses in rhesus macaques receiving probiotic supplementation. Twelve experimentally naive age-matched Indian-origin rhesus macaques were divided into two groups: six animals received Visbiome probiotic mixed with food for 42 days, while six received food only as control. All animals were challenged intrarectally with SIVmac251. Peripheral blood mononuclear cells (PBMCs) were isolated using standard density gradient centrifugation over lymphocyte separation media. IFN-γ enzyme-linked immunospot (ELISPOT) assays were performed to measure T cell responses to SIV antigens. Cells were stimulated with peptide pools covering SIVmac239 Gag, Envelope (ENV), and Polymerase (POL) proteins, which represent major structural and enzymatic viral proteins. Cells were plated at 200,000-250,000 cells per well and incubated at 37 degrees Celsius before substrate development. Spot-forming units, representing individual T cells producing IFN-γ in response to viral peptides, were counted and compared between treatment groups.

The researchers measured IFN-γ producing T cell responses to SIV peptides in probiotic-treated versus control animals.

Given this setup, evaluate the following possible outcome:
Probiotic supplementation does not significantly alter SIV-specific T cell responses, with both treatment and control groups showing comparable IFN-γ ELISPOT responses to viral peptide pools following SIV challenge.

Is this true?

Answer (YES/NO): NO